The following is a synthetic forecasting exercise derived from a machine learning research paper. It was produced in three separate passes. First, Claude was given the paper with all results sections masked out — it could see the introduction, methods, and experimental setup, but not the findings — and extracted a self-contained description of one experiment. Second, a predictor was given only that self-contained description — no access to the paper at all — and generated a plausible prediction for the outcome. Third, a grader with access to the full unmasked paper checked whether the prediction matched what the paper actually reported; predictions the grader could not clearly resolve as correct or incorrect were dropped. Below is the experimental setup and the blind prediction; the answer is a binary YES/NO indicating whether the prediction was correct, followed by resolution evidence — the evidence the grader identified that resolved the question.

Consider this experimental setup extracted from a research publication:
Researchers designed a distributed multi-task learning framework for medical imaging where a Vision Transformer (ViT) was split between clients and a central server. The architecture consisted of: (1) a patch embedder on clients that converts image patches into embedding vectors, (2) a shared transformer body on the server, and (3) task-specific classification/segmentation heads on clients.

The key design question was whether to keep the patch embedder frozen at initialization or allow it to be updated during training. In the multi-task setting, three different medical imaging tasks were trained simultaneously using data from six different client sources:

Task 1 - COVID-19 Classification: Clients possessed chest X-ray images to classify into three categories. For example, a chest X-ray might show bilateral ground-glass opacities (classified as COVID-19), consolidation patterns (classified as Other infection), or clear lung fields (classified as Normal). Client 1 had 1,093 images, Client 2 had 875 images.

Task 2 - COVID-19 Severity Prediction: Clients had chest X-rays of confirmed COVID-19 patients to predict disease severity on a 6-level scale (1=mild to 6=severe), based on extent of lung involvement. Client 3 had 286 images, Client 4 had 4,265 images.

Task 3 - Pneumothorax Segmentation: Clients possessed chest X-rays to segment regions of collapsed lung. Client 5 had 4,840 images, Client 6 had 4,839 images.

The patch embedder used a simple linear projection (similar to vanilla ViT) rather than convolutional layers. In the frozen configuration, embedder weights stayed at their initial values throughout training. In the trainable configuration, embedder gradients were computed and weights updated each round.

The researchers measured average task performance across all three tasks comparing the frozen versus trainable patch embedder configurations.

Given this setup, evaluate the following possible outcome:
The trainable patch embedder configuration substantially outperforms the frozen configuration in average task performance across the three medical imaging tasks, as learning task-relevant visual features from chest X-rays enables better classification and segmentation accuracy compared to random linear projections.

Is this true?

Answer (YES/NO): NO